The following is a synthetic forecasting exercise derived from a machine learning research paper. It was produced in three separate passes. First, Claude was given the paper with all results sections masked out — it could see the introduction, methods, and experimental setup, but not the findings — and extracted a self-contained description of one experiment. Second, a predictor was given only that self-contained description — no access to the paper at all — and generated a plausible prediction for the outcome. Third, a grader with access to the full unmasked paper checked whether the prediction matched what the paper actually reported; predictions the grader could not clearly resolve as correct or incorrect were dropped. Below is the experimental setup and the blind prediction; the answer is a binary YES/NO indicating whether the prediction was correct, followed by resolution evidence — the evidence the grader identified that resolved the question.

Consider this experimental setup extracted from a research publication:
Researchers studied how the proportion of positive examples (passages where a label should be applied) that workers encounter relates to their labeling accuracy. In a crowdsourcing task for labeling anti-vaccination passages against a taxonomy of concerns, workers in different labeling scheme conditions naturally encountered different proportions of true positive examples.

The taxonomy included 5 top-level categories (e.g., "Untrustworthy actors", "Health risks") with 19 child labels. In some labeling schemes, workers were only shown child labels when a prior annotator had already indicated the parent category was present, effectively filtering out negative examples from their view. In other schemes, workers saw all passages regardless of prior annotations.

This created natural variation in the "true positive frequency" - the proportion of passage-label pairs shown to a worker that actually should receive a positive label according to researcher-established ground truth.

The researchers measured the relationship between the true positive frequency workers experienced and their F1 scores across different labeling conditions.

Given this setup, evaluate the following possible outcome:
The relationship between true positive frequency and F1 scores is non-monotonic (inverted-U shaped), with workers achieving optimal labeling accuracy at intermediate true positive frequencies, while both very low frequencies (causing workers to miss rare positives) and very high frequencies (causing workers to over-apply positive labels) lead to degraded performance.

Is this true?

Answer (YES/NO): NO